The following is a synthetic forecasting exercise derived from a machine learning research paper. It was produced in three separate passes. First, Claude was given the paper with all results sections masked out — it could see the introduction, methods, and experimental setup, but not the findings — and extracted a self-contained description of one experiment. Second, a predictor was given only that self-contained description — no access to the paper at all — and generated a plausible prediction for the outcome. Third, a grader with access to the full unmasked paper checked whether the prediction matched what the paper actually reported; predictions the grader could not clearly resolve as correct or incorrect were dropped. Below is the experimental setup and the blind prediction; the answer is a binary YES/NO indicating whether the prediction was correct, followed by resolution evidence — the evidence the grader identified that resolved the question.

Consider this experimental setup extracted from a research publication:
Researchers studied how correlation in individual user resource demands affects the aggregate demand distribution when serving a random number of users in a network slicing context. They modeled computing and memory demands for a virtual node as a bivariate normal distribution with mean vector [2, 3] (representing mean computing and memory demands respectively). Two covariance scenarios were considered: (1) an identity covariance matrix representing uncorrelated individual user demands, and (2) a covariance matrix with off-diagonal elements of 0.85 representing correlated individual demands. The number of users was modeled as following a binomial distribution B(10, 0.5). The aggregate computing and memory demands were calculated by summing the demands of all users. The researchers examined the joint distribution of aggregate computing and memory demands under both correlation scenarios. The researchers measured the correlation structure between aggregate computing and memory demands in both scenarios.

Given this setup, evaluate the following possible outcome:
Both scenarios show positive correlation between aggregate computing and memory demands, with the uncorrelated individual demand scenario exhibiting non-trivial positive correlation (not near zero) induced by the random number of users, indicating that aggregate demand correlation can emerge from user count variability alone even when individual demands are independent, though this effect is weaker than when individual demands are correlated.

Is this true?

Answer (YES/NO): YES